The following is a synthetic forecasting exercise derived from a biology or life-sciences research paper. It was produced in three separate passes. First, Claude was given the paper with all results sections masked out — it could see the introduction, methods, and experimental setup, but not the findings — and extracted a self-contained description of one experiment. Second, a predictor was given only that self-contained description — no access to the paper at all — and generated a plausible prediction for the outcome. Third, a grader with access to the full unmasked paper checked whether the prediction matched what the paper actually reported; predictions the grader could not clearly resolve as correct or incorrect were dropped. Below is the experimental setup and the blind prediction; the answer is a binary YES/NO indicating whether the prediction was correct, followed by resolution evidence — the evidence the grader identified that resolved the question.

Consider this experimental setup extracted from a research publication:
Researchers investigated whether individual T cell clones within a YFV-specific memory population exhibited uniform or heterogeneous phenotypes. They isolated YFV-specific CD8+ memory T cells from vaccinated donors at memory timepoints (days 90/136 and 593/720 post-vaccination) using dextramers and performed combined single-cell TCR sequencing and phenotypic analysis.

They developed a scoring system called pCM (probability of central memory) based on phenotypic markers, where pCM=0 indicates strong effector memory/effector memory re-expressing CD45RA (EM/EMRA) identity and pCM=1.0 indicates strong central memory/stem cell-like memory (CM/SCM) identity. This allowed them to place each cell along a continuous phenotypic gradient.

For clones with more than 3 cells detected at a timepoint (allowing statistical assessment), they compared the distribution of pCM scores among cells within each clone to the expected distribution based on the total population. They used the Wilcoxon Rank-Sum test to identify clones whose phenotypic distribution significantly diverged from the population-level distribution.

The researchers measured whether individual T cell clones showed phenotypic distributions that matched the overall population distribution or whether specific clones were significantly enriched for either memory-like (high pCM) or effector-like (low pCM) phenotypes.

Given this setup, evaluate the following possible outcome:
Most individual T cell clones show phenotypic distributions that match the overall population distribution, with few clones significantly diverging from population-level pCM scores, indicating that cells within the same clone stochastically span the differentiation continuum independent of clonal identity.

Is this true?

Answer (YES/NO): NO